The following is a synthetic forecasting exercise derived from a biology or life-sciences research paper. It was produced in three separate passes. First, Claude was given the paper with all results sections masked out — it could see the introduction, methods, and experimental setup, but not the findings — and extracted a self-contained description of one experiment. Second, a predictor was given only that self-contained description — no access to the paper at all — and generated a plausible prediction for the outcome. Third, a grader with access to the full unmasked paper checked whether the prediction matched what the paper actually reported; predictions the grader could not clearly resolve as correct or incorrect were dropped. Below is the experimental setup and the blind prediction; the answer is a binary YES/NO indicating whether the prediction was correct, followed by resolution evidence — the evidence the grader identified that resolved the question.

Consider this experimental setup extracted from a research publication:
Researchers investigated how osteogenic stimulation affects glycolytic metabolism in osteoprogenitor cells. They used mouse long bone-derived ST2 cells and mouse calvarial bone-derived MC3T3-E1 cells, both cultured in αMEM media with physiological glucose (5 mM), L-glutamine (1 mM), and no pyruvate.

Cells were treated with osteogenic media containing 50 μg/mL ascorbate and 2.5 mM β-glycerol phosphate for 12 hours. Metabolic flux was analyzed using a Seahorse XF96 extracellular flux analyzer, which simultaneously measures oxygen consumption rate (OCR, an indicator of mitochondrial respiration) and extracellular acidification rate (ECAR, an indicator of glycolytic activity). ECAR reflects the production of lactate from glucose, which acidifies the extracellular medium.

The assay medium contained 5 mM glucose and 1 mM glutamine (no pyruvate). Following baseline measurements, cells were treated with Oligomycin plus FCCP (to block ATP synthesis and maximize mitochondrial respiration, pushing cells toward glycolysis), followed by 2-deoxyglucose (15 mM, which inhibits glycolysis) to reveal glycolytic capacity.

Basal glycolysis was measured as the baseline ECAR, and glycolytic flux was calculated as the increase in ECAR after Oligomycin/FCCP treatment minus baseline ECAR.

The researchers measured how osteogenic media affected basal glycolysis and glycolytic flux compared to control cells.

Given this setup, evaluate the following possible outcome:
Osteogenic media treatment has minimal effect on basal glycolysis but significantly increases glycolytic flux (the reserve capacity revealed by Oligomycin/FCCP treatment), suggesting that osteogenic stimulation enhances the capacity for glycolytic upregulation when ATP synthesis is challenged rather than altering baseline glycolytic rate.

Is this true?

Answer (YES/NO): YES